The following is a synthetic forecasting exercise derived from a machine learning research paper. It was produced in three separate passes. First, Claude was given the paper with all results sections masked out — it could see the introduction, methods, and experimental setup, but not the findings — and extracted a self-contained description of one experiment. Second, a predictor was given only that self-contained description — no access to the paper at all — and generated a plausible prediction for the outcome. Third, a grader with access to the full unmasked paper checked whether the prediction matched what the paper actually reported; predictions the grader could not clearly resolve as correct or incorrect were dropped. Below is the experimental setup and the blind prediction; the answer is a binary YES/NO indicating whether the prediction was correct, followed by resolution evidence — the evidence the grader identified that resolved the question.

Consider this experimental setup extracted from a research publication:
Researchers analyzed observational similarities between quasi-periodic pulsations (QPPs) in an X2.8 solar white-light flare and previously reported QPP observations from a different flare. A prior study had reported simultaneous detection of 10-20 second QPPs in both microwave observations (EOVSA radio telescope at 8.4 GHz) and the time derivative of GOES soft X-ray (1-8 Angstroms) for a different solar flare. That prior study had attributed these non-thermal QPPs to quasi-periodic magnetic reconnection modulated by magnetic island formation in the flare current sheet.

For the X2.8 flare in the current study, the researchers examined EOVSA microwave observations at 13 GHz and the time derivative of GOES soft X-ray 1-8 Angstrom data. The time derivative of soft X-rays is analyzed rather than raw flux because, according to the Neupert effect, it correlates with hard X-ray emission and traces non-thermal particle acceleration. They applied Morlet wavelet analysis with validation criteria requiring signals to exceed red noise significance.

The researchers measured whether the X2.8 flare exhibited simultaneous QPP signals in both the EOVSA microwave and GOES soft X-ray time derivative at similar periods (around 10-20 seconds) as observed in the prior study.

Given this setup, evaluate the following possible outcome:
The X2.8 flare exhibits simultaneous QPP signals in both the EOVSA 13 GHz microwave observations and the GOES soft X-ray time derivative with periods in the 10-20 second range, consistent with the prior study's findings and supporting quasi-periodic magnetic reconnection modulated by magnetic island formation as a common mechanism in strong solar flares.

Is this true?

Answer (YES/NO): NO